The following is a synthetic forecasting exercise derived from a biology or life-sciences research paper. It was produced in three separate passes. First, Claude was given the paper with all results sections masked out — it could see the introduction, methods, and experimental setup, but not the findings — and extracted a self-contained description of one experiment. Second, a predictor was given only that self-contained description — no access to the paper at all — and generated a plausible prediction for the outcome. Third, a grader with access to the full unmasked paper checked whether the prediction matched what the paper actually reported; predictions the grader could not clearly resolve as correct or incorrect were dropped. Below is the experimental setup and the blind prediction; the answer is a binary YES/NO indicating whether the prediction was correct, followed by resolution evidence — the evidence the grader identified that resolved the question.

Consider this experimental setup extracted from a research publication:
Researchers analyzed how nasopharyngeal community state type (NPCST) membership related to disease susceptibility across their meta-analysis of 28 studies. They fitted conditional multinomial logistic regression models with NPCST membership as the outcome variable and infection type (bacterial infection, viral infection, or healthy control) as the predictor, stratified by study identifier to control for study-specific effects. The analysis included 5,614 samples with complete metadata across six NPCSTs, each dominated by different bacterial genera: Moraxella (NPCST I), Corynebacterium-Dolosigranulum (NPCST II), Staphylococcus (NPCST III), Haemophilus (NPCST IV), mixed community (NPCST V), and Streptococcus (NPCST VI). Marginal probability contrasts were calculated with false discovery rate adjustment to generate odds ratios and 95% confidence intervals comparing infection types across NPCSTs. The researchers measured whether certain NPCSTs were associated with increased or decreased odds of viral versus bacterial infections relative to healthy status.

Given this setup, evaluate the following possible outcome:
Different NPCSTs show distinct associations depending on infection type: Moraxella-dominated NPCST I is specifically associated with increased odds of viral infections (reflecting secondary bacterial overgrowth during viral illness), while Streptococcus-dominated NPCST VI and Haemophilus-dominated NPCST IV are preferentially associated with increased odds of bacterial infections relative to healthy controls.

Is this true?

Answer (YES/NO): NO